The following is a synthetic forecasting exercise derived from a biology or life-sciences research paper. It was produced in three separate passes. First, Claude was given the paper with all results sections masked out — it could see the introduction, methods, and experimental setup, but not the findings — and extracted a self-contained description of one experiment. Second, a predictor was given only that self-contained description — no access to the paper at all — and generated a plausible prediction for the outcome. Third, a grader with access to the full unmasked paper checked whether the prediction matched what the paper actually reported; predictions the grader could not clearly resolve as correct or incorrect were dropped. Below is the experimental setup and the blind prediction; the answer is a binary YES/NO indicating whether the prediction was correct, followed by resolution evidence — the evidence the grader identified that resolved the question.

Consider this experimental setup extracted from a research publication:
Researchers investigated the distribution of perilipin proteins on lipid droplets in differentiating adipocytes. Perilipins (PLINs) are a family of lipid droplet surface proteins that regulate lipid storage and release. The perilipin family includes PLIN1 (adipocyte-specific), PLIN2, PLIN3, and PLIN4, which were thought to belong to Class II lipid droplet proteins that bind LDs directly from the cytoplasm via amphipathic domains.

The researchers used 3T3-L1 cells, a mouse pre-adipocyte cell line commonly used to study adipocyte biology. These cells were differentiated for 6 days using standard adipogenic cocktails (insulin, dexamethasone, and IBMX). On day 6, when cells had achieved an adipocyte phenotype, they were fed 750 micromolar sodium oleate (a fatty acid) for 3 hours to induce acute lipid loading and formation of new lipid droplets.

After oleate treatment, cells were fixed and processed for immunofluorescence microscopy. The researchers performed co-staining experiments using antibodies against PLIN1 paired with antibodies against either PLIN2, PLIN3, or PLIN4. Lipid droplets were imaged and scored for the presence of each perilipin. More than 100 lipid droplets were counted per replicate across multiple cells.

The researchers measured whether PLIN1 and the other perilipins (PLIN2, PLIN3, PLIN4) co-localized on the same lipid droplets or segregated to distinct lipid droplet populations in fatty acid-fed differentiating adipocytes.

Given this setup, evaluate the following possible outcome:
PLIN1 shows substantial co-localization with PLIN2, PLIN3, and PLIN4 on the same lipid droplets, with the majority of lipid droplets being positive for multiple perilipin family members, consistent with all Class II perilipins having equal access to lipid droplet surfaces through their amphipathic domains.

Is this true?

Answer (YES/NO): NO